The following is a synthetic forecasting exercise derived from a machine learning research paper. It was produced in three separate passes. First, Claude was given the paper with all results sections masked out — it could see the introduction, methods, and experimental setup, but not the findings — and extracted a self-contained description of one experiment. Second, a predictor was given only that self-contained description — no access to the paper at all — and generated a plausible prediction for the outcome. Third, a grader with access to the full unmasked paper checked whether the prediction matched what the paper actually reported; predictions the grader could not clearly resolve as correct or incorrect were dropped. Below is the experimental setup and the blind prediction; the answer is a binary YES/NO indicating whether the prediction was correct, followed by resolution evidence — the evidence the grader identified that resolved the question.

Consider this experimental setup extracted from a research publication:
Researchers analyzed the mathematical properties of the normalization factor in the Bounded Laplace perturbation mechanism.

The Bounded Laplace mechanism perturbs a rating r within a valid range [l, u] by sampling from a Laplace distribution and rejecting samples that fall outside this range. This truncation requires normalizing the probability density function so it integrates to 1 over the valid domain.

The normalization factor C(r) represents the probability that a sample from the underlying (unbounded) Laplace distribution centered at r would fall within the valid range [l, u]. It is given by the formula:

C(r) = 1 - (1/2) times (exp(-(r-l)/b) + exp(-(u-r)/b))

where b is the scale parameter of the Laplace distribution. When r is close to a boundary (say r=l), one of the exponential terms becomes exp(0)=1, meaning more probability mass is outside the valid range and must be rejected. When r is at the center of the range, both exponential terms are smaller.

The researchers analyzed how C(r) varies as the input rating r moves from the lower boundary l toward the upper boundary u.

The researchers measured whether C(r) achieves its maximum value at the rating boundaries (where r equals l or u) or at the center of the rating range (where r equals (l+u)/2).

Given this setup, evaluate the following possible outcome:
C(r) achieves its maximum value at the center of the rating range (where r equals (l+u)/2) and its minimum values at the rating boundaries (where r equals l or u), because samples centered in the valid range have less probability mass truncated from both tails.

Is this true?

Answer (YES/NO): YES